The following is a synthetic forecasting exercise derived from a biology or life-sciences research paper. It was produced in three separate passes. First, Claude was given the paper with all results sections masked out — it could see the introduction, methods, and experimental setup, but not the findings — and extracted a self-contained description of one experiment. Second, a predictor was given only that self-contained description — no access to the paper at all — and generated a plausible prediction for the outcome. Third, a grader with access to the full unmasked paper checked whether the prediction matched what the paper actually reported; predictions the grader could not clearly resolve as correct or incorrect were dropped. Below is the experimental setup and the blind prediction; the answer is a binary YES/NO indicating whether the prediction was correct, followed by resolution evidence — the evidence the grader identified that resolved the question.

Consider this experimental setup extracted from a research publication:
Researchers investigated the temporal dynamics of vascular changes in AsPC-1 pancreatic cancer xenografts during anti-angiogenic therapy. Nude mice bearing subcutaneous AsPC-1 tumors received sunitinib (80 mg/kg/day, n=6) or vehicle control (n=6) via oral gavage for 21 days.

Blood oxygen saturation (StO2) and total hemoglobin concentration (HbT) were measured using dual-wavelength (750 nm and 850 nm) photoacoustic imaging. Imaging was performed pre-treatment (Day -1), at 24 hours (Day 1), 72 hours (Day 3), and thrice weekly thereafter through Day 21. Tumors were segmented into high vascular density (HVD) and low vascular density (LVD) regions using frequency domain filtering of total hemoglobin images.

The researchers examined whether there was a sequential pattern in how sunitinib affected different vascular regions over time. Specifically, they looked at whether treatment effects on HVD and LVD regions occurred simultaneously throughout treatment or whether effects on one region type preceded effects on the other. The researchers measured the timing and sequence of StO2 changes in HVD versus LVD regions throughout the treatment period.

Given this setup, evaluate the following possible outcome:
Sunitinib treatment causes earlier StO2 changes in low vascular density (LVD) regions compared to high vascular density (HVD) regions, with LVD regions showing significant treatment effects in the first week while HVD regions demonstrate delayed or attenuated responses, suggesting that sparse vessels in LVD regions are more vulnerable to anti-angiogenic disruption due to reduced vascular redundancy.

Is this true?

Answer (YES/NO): YES